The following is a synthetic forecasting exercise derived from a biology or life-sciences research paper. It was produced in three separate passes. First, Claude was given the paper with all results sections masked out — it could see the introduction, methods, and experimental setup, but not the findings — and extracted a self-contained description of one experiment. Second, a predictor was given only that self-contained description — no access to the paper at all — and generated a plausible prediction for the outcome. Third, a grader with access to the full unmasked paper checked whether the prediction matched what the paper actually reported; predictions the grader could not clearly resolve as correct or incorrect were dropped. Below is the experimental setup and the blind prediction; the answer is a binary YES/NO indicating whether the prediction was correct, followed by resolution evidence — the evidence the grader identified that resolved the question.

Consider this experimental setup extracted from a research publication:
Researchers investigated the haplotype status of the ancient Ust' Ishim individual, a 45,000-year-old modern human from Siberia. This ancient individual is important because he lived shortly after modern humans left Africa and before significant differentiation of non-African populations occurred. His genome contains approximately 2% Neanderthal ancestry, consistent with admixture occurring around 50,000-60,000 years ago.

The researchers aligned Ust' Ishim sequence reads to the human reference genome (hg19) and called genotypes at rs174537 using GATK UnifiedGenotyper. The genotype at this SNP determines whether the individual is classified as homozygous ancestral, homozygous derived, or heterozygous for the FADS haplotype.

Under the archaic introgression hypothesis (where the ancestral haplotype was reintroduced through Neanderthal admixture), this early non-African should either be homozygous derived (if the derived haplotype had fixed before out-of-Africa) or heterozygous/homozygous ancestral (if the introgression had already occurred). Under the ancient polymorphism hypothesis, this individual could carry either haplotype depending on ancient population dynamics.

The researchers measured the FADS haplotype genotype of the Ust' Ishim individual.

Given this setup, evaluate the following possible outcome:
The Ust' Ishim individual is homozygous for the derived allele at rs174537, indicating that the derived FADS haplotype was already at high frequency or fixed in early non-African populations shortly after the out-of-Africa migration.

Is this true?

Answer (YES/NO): NO